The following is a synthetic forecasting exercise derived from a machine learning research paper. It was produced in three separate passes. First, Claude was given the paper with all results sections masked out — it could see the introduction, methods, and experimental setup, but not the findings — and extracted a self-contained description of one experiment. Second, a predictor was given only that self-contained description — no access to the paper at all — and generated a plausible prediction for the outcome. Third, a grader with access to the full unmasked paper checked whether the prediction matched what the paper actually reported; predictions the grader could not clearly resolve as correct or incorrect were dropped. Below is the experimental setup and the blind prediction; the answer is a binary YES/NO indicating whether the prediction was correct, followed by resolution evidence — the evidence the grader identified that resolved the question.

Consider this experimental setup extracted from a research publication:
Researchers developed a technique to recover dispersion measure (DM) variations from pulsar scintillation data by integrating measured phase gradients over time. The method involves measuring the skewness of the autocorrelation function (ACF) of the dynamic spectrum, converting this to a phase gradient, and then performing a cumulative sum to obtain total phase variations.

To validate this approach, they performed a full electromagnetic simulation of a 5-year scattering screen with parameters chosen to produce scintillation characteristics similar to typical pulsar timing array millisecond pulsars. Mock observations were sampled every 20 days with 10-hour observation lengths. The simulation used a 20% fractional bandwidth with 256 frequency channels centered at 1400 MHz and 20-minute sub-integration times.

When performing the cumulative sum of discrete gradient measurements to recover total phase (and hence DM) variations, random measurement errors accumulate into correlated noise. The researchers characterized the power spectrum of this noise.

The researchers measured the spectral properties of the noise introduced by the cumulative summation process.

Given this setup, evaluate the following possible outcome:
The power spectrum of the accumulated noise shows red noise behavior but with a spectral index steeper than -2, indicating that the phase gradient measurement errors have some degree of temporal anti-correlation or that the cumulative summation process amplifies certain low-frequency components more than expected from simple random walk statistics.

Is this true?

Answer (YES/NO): NO